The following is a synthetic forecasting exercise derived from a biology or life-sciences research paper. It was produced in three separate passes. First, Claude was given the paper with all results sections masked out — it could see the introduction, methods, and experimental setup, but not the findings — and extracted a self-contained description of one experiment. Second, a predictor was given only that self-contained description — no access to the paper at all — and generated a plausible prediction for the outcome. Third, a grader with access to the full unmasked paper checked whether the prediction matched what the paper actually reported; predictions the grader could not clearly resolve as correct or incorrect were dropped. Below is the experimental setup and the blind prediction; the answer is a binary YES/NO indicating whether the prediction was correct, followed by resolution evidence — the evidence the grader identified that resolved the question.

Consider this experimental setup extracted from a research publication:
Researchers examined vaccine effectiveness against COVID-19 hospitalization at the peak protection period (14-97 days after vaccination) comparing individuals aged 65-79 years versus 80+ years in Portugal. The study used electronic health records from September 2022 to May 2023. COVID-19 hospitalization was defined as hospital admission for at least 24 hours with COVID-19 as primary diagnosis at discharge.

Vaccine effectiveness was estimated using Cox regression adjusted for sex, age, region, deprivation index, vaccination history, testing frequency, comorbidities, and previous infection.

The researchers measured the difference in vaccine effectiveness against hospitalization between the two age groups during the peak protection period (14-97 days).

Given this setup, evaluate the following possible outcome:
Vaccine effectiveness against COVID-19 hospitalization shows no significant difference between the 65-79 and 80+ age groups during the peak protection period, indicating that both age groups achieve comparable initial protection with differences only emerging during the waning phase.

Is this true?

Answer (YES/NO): NO